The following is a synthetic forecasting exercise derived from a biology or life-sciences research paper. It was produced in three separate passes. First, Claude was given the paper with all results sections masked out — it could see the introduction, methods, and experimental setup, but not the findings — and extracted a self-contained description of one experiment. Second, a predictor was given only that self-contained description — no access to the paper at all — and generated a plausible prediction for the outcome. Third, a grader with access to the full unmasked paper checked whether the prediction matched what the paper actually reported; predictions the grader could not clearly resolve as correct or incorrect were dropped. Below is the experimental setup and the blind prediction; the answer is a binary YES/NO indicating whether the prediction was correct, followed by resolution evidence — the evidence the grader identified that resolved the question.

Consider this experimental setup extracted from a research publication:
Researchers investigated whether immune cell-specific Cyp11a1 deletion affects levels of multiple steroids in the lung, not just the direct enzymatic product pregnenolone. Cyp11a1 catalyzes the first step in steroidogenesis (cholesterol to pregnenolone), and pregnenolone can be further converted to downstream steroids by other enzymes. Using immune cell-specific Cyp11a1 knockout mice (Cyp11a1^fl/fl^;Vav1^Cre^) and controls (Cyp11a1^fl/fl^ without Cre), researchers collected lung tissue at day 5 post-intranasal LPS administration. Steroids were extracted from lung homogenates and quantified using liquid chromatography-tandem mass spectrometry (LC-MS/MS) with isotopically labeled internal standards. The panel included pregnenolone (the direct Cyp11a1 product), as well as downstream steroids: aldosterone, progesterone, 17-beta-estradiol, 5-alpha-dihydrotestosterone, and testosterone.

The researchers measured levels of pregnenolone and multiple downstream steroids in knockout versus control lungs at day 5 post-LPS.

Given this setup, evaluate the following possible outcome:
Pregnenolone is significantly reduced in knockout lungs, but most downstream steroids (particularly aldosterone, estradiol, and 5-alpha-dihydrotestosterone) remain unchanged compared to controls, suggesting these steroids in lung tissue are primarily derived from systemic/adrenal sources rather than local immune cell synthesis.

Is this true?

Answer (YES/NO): NO